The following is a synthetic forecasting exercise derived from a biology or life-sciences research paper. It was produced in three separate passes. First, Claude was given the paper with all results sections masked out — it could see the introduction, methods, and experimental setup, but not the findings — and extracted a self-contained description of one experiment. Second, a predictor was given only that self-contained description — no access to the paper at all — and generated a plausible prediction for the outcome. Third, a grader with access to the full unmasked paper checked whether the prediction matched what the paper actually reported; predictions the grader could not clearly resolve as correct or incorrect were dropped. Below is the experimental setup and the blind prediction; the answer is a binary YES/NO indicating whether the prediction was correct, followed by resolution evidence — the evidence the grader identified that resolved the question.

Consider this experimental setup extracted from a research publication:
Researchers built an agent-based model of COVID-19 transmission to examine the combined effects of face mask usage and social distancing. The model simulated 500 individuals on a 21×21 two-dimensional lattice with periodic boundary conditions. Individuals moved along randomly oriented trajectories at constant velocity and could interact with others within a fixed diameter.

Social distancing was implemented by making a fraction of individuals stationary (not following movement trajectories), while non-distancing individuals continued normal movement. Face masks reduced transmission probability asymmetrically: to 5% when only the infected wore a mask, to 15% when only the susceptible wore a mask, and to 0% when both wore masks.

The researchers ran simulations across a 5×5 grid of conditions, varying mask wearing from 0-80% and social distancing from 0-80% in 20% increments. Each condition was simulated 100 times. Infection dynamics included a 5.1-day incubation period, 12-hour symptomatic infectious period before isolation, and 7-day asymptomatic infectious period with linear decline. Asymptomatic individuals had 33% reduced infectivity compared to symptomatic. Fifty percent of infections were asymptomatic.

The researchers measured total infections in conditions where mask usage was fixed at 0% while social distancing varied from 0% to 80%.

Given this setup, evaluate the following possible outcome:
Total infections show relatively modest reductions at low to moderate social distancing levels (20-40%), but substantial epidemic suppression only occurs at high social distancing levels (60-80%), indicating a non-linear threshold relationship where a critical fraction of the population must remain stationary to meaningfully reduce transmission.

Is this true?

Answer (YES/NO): NO